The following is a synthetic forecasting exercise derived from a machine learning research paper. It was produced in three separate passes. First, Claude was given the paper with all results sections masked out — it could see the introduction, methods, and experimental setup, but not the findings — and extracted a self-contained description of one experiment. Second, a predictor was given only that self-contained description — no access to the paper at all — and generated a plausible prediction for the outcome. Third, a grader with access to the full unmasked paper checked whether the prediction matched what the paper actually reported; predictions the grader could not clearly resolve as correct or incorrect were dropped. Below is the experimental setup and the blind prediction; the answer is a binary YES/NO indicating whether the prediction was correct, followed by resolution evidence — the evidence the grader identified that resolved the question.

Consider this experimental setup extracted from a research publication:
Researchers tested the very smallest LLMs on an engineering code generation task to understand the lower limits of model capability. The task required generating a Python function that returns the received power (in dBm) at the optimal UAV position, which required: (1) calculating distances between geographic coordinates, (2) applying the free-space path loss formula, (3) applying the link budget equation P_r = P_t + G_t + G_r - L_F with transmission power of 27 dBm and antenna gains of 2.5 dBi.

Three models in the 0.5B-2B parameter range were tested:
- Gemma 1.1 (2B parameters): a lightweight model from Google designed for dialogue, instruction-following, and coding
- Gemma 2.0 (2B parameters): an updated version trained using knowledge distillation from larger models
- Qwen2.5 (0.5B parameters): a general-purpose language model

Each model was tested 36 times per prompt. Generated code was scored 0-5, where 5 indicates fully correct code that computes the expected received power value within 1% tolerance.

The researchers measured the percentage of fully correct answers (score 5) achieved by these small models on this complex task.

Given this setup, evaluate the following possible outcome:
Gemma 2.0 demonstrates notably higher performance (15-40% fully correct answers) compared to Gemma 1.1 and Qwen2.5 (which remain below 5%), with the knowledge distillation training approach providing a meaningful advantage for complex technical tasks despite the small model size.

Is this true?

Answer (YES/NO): NO